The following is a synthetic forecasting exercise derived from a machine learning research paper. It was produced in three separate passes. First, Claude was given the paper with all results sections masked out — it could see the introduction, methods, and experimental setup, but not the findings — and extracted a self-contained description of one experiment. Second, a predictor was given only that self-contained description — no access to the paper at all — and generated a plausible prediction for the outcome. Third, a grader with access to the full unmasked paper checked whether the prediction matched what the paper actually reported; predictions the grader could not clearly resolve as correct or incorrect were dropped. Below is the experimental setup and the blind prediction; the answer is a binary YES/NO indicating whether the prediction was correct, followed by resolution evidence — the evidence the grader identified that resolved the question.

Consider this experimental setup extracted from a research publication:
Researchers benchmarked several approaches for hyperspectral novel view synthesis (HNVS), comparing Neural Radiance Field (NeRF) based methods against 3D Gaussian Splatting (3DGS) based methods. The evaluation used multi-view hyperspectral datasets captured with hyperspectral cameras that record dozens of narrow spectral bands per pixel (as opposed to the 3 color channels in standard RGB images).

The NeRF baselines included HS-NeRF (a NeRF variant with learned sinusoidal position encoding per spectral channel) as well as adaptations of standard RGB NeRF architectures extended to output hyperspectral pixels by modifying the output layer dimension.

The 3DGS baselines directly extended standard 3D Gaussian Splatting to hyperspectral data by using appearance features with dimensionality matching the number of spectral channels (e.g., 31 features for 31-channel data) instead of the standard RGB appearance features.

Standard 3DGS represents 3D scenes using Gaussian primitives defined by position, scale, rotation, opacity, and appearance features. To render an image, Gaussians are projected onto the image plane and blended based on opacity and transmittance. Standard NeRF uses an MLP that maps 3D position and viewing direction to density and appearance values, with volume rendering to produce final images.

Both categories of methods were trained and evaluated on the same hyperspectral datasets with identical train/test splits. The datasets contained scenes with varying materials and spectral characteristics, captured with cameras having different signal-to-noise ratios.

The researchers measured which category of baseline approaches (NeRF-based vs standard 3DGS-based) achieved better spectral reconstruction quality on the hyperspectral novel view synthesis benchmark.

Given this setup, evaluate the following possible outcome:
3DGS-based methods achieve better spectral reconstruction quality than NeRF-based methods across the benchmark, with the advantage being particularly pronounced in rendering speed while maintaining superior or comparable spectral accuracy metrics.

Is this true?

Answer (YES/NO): NO